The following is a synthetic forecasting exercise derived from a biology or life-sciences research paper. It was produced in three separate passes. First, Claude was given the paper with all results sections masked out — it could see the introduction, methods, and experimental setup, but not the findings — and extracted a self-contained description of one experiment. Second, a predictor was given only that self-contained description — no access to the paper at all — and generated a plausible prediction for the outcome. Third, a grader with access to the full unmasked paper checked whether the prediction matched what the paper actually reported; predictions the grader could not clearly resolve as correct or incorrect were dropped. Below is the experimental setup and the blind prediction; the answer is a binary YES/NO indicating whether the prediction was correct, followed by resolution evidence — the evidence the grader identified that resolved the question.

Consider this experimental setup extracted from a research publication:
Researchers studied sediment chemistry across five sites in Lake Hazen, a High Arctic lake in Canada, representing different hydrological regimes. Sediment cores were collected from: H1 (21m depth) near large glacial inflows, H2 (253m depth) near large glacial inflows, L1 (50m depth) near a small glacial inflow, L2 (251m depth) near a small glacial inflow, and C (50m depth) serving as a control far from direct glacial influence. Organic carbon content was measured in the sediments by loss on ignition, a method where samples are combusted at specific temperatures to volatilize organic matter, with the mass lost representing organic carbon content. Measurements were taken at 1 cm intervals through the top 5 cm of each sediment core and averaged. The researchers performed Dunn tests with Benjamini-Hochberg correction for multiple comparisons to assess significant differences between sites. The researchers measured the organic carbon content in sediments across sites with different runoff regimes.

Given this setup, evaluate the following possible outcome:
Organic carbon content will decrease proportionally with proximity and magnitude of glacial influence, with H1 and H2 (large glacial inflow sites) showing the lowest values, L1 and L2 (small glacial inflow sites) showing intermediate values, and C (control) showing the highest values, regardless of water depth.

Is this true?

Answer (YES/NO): NO